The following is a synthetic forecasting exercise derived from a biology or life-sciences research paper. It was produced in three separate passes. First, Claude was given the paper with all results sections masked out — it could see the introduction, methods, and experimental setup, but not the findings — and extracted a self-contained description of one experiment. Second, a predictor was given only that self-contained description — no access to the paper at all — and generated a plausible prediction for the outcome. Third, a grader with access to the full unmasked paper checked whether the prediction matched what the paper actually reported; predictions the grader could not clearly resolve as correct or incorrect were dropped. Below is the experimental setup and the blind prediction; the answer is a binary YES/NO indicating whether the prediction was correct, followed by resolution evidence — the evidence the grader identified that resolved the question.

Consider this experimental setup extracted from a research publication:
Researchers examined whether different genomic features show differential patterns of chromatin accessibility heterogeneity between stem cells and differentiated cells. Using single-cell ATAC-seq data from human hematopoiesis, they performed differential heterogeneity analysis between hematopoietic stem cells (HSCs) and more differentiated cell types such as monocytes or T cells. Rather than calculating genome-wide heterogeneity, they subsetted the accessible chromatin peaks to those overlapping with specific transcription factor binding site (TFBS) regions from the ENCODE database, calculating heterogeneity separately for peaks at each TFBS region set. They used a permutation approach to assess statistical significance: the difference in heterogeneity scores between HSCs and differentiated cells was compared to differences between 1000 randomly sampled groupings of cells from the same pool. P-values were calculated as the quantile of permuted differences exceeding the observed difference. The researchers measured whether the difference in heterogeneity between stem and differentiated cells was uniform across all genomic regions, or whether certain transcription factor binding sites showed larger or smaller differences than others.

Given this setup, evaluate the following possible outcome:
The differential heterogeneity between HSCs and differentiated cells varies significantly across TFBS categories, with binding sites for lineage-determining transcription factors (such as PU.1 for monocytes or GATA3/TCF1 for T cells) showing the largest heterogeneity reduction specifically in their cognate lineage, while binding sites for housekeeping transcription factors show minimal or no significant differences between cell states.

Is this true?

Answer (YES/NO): NO